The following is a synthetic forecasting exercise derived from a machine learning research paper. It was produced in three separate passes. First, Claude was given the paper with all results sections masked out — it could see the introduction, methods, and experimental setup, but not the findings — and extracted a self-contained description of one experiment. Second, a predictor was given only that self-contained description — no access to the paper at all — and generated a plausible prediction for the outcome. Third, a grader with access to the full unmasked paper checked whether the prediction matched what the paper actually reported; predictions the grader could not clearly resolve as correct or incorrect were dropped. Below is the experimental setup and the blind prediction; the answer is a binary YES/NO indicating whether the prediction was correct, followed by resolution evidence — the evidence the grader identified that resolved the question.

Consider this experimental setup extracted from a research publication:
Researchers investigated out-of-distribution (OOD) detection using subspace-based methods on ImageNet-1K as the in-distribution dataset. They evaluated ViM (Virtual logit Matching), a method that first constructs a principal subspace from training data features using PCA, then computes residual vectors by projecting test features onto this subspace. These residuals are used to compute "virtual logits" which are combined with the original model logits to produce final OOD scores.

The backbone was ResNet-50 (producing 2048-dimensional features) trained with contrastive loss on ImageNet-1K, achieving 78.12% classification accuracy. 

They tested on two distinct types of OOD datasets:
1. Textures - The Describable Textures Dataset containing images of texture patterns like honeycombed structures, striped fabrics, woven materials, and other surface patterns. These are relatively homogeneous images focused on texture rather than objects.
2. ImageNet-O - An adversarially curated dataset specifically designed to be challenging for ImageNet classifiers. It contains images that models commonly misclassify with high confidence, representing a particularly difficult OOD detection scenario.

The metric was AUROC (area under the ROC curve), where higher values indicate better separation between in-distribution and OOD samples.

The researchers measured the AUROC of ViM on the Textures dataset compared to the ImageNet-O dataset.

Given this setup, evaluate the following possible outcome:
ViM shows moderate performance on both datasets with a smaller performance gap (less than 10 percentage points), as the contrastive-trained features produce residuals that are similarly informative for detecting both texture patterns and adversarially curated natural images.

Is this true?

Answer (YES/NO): NO